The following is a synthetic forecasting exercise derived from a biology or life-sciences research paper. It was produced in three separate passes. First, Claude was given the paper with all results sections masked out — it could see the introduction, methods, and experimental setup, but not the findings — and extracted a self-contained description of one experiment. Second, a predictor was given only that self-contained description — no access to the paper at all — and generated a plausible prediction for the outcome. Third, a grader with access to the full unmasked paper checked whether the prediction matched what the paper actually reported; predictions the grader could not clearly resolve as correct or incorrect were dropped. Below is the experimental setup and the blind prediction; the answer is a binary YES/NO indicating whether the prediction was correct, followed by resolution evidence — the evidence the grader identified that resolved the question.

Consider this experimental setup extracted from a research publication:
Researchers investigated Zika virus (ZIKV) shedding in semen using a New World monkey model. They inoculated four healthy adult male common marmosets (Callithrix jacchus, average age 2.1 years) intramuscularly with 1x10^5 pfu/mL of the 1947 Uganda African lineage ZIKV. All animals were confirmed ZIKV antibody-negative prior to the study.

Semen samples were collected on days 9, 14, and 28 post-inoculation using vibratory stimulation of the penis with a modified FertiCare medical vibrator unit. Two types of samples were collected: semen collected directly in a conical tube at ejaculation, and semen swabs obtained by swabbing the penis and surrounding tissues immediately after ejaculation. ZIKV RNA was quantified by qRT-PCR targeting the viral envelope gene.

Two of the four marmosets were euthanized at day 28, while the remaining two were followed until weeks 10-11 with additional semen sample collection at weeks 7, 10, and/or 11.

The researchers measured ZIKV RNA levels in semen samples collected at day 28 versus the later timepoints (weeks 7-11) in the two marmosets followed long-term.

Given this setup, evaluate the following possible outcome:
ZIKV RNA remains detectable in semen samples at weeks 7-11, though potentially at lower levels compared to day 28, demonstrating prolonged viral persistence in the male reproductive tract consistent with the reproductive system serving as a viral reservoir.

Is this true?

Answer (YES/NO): NO